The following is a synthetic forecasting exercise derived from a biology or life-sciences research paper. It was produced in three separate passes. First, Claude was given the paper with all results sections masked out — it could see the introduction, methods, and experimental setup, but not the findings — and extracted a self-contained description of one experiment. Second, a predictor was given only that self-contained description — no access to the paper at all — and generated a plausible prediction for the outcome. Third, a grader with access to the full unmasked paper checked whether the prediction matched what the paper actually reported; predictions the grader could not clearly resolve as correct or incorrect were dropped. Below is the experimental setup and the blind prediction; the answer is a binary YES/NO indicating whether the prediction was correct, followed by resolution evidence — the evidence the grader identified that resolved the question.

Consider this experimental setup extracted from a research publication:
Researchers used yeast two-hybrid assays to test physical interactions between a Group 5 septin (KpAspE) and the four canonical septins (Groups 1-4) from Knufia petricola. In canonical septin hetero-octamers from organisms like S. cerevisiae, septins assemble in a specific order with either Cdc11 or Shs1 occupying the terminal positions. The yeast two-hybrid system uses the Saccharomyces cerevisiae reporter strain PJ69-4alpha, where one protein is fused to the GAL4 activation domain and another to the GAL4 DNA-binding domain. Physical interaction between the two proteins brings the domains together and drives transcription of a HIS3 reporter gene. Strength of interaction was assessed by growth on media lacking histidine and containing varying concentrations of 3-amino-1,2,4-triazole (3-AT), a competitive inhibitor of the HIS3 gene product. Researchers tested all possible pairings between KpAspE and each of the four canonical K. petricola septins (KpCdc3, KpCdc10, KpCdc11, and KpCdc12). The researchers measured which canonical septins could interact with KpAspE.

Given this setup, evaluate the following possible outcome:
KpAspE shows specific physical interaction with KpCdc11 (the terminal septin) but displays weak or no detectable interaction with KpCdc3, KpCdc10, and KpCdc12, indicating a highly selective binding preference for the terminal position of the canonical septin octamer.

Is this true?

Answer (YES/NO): YES